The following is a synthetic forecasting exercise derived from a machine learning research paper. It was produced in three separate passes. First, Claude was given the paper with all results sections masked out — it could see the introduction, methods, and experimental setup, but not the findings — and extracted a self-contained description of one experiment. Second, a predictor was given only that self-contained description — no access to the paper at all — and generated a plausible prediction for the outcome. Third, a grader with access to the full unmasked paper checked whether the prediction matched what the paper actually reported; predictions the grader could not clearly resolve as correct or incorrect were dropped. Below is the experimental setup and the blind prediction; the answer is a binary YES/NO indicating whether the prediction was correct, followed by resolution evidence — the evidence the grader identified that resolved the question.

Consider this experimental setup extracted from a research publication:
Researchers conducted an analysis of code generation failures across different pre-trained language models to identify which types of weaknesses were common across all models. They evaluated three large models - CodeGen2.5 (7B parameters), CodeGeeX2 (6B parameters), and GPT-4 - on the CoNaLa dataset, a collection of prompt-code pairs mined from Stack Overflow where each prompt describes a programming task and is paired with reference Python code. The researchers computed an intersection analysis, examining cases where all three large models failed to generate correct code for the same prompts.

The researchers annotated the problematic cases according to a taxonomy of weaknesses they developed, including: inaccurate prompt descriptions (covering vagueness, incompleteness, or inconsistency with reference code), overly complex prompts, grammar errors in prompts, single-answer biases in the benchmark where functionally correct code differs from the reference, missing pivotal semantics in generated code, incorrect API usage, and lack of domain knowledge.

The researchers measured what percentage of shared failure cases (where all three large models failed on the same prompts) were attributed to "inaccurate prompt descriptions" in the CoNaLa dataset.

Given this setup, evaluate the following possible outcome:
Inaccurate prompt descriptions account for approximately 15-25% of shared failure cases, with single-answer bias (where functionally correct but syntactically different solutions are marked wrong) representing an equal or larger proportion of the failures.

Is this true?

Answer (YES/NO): NO